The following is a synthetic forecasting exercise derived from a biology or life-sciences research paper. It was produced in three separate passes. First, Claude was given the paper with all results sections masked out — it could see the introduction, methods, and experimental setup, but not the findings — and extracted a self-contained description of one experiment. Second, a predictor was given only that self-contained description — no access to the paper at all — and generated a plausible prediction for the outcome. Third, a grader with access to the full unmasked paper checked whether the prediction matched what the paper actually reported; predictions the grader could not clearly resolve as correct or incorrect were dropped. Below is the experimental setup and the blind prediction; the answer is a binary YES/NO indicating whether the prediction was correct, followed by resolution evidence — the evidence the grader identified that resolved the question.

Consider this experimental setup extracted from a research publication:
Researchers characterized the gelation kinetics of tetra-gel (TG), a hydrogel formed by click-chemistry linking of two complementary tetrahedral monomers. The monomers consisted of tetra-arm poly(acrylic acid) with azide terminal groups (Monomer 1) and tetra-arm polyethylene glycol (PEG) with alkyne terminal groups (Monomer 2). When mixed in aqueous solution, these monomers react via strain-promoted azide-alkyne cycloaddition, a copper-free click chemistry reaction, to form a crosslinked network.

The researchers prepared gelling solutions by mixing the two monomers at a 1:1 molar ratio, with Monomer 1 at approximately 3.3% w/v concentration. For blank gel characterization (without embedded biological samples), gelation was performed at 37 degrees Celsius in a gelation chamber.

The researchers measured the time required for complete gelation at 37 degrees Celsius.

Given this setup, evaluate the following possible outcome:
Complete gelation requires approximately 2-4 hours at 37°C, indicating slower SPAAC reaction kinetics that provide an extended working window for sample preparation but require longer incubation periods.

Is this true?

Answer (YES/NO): NO